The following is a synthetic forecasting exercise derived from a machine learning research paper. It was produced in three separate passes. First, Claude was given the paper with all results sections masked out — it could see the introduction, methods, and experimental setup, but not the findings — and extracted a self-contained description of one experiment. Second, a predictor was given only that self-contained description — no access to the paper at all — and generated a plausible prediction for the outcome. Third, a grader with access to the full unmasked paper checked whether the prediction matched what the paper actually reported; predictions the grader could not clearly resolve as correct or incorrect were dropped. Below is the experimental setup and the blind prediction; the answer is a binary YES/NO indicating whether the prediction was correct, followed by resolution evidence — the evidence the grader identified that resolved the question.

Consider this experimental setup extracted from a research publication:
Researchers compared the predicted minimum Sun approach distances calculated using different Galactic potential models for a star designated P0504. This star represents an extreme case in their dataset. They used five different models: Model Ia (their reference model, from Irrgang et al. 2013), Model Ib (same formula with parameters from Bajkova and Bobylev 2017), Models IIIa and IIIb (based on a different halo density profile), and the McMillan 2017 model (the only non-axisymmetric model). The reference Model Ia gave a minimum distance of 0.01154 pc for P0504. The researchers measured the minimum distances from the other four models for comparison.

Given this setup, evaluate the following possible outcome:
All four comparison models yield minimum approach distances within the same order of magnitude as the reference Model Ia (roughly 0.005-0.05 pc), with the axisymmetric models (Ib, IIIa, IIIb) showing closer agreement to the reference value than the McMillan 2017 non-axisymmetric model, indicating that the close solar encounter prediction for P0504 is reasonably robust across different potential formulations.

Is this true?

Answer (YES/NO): NO